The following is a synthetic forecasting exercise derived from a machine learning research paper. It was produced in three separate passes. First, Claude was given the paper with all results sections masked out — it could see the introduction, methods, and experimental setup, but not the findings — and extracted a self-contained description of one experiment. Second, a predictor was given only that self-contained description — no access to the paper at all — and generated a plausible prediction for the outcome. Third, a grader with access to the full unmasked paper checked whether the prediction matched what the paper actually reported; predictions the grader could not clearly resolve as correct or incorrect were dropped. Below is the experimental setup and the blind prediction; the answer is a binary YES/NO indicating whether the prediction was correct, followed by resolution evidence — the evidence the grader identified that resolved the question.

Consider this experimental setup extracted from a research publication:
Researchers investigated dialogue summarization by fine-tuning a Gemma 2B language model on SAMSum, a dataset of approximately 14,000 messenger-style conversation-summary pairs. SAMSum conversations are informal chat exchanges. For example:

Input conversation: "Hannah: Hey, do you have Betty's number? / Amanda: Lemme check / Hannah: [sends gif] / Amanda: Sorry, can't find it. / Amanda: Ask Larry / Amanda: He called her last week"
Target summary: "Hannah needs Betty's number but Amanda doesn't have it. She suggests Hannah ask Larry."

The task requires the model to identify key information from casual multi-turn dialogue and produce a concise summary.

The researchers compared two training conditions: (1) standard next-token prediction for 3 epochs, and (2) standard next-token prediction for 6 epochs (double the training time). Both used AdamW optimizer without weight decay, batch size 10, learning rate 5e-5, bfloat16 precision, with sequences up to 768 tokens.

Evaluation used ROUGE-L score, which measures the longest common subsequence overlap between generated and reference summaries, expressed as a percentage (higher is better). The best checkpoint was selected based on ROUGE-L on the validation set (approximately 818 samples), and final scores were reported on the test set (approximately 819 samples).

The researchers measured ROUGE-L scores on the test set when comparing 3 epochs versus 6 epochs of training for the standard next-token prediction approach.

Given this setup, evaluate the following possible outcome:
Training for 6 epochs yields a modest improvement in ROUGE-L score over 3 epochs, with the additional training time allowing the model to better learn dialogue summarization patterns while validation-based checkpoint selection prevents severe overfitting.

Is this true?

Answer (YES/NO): NO